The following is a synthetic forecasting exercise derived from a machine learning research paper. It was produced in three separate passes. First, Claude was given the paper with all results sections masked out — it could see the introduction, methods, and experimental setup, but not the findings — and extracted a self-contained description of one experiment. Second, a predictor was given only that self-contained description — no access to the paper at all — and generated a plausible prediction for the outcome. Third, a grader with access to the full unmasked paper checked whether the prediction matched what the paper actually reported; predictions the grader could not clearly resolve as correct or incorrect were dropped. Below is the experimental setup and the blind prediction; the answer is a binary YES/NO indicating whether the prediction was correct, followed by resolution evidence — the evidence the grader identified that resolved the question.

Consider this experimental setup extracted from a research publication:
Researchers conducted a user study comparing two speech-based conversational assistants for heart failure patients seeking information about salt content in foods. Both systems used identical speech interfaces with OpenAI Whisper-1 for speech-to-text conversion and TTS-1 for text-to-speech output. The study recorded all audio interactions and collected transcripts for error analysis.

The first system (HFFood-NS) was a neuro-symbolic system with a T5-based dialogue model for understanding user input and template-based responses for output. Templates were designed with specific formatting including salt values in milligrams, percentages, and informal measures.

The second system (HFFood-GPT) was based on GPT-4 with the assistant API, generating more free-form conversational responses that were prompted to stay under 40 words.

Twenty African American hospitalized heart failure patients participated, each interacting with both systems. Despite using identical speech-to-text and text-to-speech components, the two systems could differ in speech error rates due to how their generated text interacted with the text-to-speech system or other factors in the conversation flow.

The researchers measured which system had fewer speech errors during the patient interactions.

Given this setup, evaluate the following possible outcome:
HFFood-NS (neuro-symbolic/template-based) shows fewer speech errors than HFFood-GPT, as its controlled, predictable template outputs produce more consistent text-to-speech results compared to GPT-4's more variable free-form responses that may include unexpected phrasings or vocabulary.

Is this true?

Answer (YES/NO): NO